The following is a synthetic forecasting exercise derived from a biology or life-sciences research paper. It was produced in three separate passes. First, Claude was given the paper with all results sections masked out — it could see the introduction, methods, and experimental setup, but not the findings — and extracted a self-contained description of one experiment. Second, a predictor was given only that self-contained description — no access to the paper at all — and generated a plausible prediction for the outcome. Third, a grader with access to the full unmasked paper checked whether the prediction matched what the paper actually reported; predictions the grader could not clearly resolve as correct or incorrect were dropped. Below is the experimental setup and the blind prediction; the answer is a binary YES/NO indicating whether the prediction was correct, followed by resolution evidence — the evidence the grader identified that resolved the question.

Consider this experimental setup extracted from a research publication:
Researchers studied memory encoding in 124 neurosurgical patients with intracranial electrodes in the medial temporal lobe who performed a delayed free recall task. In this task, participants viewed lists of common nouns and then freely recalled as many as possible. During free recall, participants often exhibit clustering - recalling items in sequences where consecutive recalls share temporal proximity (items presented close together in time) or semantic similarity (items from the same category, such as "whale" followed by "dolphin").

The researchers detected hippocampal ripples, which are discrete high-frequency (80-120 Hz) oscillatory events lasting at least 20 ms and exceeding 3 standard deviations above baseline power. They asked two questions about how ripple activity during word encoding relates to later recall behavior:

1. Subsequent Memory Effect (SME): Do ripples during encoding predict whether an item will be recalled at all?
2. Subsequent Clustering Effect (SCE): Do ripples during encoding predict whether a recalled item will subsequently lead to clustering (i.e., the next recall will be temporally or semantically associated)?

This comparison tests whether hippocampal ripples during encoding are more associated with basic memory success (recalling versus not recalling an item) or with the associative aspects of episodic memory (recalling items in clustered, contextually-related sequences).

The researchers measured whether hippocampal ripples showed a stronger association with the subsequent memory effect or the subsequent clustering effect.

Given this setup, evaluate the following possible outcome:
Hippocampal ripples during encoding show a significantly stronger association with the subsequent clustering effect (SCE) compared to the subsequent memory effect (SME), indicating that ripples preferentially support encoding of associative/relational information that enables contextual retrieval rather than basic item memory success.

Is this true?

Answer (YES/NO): YES